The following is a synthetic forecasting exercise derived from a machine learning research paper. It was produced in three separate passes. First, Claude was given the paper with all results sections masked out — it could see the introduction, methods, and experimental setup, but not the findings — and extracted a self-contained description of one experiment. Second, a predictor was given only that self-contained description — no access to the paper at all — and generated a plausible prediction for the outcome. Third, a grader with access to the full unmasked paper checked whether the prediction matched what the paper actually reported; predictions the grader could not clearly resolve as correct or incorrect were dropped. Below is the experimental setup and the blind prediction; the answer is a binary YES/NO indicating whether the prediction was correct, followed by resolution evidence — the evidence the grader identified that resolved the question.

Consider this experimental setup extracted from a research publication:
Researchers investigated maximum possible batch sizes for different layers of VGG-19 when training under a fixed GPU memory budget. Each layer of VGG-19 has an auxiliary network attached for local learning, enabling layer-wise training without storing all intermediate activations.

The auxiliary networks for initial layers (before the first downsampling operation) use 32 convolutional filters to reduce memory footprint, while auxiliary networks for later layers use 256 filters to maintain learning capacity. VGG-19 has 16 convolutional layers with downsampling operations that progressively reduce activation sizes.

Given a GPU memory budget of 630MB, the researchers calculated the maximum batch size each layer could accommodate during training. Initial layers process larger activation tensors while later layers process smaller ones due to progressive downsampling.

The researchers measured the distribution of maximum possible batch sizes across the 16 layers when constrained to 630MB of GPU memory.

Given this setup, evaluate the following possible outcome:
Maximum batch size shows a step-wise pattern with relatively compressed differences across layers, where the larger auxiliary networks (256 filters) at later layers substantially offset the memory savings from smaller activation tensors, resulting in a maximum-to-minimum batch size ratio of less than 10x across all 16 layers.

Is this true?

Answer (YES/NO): NO